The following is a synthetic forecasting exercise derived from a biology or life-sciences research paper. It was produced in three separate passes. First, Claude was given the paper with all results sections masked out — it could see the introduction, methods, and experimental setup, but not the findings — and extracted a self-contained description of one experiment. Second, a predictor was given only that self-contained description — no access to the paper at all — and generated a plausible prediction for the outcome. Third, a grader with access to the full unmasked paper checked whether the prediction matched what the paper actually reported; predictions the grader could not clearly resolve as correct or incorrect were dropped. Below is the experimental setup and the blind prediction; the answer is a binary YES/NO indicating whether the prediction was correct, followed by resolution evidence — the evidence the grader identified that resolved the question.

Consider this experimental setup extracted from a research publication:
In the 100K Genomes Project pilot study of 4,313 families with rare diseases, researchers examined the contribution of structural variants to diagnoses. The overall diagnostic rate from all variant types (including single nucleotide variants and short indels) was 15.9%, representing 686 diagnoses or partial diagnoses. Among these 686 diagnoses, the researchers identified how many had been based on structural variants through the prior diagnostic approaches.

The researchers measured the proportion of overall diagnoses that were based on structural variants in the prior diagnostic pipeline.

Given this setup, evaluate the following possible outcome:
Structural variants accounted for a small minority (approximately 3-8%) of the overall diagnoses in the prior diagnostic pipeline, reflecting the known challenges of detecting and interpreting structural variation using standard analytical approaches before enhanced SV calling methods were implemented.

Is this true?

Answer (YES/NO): NO